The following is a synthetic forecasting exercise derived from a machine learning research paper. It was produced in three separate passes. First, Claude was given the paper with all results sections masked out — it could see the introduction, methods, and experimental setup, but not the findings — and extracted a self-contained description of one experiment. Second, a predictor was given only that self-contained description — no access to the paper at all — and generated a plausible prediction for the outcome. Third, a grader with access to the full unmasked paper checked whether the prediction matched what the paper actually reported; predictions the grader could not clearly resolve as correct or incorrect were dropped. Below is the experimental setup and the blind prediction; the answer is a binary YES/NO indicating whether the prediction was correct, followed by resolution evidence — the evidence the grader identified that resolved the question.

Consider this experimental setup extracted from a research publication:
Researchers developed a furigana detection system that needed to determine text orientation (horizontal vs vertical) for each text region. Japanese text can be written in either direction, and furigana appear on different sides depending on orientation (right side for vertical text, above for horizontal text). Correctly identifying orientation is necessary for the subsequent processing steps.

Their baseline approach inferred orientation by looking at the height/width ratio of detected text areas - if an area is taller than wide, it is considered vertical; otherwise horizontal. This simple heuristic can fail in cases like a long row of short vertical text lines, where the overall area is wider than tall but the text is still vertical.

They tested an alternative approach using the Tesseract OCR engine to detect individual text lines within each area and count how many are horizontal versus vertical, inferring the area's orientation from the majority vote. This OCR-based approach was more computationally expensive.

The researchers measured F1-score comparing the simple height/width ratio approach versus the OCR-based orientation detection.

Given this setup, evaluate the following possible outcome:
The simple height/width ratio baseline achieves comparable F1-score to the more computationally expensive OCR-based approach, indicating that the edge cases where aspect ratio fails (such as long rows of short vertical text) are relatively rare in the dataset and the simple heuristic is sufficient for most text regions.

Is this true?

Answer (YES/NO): YES